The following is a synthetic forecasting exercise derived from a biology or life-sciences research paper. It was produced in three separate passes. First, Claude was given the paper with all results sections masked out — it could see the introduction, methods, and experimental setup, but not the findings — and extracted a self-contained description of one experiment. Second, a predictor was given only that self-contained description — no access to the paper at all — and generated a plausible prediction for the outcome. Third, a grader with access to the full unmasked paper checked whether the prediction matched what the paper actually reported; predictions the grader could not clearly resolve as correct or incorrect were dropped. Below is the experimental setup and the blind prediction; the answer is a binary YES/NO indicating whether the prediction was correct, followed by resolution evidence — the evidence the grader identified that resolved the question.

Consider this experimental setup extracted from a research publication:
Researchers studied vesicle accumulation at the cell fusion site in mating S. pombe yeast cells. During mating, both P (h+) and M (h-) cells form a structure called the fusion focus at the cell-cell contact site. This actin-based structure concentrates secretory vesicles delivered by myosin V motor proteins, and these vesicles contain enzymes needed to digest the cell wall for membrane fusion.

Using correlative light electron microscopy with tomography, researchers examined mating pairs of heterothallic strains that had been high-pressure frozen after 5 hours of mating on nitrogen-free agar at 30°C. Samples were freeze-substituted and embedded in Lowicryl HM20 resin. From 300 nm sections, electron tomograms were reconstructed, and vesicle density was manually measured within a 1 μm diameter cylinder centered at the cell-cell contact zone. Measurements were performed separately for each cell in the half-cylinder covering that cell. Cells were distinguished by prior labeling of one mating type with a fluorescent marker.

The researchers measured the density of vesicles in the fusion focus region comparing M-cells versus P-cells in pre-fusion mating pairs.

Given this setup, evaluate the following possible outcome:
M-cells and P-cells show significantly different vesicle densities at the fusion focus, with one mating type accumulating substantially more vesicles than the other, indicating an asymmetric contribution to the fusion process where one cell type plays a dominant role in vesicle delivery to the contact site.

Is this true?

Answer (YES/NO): YES